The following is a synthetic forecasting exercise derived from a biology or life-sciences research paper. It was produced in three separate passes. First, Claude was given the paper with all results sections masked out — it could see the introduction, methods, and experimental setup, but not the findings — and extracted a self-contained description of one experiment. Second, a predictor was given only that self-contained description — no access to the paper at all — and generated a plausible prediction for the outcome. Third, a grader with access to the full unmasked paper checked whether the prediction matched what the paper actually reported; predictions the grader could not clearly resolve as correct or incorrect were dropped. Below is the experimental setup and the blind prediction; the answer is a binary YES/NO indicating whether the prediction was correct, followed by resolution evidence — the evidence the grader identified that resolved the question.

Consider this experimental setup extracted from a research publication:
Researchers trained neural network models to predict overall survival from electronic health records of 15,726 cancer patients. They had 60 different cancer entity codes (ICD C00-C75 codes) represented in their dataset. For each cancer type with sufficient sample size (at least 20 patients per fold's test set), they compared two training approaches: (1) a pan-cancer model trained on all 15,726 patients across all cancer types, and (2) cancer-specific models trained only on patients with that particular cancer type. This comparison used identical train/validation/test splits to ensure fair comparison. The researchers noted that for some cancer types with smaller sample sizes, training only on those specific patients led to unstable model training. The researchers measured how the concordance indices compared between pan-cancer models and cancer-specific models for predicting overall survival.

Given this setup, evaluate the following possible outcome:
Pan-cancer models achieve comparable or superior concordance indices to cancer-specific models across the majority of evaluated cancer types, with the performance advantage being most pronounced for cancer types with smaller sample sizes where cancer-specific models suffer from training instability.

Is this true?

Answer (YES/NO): YES